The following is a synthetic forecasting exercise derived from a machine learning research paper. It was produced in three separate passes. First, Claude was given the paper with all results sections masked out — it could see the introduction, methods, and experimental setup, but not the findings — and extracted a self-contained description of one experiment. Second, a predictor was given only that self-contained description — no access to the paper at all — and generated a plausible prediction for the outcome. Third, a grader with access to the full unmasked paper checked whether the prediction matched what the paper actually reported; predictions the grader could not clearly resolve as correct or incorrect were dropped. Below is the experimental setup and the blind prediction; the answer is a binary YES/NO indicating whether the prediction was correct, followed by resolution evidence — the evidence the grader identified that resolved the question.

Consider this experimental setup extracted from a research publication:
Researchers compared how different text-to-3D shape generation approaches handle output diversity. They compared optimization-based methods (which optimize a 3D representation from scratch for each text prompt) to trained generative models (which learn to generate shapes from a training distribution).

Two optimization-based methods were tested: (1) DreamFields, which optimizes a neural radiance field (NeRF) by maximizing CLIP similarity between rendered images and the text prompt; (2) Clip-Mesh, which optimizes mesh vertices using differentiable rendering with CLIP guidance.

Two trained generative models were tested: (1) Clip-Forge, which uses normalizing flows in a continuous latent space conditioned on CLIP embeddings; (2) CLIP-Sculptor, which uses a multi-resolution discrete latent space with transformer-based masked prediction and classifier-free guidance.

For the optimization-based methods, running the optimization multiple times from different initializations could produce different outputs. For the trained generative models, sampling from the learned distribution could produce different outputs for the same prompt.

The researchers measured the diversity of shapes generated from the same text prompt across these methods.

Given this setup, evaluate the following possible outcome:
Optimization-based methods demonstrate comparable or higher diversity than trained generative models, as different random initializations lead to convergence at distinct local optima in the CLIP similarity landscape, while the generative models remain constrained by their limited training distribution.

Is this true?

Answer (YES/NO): NO